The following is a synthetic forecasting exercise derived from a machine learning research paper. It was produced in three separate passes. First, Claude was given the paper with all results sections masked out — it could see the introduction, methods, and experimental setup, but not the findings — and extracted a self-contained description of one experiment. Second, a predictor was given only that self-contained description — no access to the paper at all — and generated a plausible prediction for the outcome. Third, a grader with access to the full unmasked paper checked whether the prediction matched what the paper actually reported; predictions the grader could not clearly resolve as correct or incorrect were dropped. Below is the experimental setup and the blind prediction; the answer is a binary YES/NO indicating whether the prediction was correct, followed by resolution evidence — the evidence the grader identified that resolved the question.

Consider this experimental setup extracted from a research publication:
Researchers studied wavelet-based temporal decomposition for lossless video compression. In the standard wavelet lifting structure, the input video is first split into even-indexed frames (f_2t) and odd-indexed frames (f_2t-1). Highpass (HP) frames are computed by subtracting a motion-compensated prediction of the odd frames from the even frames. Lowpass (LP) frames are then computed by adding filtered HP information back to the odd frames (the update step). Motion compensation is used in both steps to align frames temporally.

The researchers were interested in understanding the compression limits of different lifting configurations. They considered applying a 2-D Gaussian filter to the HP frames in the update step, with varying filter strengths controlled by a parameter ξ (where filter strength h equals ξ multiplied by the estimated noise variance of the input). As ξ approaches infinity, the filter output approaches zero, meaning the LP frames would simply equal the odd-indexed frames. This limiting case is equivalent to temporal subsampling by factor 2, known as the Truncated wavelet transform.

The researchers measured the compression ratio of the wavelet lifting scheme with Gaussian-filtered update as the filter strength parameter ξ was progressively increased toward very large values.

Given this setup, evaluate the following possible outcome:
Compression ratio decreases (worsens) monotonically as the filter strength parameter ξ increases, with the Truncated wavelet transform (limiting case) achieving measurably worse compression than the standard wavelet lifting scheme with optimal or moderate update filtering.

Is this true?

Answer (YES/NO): NO